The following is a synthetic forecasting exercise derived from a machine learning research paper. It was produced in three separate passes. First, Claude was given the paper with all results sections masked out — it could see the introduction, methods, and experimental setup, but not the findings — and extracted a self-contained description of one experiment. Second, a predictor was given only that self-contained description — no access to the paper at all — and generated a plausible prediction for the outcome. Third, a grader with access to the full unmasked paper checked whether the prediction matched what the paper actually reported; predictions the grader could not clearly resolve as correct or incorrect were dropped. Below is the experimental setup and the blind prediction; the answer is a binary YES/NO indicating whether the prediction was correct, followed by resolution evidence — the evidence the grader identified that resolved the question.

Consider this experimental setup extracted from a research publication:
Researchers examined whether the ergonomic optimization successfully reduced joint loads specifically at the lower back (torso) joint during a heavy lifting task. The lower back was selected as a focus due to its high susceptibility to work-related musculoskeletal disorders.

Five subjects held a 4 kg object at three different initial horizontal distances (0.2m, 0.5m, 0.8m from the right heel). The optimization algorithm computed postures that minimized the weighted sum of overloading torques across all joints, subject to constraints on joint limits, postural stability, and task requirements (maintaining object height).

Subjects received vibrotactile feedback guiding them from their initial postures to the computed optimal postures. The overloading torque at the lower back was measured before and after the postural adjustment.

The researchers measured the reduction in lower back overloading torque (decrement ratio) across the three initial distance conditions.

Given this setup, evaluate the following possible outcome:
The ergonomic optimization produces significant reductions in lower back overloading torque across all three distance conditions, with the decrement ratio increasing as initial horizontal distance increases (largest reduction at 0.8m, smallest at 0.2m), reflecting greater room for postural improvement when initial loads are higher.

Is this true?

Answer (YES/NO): NO